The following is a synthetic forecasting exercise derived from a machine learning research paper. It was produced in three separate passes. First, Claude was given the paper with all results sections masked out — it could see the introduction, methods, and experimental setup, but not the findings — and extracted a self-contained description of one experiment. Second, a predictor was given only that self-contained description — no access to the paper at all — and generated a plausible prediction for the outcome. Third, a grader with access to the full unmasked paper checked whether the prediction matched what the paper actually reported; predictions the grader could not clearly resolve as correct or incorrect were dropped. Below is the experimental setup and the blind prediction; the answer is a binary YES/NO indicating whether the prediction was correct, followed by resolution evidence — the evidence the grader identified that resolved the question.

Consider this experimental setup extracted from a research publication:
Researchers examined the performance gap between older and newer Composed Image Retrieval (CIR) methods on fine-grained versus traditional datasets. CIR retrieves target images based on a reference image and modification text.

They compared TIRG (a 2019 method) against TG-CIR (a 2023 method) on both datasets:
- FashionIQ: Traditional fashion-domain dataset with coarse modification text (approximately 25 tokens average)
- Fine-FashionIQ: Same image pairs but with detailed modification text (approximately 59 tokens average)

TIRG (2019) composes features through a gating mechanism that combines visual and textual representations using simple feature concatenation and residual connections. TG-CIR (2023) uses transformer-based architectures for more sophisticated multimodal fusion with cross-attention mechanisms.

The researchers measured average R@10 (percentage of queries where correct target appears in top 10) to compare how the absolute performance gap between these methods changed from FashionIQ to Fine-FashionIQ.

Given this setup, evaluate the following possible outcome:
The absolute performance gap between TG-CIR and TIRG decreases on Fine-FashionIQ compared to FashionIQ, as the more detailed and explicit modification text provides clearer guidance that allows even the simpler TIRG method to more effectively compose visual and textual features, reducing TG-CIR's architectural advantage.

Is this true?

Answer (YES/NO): NO